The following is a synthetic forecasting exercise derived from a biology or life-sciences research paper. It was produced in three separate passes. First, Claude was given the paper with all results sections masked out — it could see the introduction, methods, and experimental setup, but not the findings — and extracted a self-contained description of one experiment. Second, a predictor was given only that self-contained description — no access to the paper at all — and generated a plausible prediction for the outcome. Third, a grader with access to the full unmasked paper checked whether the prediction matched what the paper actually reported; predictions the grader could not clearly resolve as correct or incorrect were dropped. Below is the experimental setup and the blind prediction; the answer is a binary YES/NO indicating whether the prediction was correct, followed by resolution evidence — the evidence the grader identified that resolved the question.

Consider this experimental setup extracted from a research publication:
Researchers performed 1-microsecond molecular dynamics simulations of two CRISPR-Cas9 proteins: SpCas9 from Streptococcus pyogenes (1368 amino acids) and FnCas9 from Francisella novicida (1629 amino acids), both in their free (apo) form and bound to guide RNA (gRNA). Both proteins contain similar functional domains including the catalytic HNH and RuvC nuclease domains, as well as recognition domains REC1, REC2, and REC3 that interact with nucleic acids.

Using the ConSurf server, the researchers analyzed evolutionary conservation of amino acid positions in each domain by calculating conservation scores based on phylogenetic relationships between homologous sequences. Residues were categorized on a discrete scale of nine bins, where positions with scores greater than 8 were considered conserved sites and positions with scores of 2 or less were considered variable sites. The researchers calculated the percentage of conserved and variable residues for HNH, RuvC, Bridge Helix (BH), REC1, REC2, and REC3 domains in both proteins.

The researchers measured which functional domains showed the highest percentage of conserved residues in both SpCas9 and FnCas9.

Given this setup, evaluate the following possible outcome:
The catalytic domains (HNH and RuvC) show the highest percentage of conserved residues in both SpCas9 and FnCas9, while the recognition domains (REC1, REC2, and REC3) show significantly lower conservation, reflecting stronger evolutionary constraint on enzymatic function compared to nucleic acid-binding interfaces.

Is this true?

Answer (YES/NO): NO